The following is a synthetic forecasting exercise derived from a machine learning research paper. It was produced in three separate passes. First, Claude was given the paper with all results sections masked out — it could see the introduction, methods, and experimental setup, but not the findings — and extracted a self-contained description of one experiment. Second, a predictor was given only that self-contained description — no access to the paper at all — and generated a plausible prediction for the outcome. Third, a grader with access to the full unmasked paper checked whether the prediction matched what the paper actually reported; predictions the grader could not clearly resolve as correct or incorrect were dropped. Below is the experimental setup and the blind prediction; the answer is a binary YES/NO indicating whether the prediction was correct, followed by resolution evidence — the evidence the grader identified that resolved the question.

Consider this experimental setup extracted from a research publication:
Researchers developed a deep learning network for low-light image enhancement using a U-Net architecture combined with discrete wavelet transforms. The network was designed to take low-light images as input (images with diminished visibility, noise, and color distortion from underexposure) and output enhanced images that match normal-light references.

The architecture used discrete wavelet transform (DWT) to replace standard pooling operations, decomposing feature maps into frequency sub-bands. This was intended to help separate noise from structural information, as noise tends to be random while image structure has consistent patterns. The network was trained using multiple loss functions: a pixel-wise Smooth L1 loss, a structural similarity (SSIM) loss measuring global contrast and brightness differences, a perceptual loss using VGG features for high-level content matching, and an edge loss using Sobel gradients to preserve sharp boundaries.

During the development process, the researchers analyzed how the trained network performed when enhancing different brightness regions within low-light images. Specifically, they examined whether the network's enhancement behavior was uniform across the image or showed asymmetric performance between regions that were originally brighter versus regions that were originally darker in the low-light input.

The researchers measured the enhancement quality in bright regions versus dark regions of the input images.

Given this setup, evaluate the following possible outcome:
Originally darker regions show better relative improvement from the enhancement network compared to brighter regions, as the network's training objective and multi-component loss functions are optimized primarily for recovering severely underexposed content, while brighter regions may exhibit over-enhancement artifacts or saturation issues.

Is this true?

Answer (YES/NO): YES